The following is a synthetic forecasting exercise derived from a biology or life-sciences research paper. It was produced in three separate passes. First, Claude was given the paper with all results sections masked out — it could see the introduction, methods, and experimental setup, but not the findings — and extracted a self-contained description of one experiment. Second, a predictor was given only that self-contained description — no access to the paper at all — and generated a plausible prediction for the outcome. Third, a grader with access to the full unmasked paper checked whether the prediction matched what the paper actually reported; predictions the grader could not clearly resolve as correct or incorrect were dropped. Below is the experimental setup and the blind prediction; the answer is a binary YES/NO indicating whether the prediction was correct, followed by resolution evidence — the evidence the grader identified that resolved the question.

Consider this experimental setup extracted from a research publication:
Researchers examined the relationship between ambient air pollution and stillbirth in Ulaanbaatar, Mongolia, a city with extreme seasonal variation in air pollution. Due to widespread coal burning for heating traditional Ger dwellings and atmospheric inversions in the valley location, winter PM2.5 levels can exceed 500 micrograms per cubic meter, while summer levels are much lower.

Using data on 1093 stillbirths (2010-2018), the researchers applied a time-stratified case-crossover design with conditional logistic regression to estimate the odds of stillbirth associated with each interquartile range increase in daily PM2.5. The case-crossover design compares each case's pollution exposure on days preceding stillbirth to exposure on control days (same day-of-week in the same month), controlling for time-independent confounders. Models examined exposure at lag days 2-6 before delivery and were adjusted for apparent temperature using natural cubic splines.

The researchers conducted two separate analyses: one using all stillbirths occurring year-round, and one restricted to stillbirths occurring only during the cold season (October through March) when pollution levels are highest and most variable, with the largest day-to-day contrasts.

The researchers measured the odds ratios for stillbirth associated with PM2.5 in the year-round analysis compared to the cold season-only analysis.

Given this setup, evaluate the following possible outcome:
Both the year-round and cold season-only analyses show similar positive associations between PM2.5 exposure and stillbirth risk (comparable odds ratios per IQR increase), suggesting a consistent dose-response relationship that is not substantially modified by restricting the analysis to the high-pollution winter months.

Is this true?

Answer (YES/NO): NO